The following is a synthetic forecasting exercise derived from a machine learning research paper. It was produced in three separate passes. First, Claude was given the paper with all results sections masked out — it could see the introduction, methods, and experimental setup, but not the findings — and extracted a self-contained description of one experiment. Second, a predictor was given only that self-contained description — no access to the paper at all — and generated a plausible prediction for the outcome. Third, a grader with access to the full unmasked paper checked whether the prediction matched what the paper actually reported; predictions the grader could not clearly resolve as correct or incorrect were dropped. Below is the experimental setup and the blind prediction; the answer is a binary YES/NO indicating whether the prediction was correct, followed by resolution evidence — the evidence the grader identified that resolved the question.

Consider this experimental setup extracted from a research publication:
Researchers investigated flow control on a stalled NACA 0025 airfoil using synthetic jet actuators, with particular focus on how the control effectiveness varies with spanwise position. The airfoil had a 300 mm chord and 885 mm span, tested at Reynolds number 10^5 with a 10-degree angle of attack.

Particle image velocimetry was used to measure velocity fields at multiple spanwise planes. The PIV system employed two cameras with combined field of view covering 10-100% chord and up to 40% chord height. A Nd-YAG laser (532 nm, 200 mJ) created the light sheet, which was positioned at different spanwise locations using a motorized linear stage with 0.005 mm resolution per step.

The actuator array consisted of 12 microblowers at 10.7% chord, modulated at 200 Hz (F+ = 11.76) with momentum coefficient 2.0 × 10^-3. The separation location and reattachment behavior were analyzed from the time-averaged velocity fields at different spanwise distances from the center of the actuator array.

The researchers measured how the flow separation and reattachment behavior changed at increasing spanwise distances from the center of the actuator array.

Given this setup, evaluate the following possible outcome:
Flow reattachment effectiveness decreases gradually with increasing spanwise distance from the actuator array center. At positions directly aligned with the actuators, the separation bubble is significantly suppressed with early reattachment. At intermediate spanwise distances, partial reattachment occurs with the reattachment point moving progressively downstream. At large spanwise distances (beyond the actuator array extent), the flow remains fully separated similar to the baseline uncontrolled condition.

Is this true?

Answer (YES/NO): NO